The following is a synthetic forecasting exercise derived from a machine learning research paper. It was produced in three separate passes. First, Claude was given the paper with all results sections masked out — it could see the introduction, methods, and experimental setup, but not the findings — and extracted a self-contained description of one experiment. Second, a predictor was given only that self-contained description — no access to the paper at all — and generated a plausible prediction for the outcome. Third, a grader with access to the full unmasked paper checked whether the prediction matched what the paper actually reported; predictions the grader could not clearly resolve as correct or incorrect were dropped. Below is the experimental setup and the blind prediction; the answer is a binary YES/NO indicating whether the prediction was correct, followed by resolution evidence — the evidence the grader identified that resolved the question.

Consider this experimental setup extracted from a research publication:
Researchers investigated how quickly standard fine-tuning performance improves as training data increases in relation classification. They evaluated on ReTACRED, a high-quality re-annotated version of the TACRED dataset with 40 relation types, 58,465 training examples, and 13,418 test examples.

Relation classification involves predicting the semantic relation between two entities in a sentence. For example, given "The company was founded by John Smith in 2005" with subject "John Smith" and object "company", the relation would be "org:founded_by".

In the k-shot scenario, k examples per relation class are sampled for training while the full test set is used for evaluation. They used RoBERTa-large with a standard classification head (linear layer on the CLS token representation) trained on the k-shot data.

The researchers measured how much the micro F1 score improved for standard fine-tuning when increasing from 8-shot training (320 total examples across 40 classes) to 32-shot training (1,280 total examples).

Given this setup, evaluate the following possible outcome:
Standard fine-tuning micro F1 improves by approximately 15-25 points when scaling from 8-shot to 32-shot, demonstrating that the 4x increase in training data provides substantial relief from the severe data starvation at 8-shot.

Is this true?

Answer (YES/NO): NO